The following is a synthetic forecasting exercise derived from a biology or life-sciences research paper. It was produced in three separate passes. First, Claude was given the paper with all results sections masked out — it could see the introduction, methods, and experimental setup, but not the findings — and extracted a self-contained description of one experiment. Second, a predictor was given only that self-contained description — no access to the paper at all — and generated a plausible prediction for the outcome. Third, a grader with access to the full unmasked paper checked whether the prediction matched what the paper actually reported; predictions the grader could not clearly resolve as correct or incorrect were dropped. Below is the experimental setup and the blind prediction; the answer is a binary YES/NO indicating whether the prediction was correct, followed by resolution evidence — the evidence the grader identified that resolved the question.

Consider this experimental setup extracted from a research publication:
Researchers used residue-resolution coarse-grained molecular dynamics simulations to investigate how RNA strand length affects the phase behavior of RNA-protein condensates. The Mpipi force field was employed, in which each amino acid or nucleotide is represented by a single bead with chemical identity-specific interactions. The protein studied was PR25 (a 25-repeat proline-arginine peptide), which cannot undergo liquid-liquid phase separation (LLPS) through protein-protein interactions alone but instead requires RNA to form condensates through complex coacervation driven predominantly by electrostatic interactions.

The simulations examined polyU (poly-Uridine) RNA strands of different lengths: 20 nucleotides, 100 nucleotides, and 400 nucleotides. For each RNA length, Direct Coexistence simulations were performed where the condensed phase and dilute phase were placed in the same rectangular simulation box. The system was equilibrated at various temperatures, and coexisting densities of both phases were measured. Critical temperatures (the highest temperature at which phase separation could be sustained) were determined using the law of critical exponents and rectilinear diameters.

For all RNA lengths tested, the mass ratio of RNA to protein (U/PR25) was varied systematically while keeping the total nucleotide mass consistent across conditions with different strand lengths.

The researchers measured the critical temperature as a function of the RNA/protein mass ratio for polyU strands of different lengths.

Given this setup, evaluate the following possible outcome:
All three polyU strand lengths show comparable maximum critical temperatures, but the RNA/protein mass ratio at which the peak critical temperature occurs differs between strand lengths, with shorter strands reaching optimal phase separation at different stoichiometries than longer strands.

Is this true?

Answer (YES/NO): NO